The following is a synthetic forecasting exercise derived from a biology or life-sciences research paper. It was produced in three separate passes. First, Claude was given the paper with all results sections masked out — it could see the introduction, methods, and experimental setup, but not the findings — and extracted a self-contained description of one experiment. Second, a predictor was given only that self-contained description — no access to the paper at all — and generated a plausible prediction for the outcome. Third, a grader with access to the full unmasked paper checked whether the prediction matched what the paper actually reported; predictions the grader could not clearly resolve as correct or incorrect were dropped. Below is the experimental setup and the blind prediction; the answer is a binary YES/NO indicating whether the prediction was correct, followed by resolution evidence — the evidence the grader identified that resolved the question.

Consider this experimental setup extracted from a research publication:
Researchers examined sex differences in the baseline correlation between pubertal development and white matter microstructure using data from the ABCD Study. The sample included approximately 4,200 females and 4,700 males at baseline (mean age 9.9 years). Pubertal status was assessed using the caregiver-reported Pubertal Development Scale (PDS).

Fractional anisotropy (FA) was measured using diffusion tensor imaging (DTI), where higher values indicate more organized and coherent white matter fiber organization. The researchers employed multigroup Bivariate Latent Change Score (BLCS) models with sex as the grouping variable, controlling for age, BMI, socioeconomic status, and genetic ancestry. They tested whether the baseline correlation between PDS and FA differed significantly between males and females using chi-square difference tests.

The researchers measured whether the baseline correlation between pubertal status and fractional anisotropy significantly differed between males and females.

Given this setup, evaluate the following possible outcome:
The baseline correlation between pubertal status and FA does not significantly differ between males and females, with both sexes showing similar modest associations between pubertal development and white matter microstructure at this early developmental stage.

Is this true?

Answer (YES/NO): YES